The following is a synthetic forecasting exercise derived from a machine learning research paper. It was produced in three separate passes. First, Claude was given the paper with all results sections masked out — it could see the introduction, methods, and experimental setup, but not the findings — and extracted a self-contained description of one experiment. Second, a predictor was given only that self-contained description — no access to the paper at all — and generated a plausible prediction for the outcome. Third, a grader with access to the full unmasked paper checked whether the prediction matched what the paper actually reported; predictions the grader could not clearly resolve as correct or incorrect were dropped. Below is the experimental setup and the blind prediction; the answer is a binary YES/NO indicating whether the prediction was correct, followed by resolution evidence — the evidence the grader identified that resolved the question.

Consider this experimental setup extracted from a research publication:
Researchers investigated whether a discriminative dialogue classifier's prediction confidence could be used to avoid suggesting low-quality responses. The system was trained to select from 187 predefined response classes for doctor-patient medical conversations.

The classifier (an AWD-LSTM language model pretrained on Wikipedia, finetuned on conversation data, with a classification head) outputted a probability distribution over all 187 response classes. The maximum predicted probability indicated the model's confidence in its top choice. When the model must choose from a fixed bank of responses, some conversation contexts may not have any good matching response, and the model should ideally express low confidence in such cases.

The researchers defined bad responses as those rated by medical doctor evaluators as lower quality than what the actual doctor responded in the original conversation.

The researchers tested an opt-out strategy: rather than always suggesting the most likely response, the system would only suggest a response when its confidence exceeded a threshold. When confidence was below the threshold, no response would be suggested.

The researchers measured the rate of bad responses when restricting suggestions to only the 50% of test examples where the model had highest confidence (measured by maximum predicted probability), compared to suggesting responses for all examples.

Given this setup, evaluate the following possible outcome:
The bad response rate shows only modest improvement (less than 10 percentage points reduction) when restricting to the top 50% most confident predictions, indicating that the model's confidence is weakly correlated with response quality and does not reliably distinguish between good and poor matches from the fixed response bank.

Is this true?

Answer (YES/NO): NO